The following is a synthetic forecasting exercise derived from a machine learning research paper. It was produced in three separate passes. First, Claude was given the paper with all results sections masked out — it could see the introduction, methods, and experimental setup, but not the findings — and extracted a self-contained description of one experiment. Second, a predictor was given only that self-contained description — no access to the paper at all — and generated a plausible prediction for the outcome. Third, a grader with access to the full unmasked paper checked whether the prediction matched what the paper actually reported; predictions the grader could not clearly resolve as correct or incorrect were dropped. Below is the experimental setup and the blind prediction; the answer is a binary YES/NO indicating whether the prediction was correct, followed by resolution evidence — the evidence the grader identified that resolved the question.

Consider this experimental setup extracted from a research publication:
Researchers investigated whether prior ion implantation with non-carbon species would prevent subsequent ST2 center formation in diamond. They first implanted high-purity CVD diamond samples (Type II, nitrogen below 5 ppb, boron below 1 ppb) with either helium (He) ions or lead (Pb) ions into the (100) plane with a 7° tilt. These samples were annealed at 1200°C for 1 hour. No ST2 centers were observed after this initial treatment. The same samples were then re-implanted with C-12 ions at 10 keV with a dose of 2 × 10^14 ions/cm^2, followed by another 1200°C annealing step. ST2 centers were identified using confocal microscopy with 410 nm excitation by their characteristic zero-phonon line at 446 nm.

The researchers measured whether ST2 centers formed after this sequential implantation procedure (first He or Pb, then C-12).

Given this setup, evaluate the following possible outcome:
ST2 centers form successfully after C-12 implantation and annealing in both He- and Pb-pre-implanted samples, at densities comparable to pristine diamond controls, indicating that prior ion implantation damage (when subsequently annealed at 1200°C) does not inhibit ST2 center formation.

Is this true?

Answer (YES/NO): NO